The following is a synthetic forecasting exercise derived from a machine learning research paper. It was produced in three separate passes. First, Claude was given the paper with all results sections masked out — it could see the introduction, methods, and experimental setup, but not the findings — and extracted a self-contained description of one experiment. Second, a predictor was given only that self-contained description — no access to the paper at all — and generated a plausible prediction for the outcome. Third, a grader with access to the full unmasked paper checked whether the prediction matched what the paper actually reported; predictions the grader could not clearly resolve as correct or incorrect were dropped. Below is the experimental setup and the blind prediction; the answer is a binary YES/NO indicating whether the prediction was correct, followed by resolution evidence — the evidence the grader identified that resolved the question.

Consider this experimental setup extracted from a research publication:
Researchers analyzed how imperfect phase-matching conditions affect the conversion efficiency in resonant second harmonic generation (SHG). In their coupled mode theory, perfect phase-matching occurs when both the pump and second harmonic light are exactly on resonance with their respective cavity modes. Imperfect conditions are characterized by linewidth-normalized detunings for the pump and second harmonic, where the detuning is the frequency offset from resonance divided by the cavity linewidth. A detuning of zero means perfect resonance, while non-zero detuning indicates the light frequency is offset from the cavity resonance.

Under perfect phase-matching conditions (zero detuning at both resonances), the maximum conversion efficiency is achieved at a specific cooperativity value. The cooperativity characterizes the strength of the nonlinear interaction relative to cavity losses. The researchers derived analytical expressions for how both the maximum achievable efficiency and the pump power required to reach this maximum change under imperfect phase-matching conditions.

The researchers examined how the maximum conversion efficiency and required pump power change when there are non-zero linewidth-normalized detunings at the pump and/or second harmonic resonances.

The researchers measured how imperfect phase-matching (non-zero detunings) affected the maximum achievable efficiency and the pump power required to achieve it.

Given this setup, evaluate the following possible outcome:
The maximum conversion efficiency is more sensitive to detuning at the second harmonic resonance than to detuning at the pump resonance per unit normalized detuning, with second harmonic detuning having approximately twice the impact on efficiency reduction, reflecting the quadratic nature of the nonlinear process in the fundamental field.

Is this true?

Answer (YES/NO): NO